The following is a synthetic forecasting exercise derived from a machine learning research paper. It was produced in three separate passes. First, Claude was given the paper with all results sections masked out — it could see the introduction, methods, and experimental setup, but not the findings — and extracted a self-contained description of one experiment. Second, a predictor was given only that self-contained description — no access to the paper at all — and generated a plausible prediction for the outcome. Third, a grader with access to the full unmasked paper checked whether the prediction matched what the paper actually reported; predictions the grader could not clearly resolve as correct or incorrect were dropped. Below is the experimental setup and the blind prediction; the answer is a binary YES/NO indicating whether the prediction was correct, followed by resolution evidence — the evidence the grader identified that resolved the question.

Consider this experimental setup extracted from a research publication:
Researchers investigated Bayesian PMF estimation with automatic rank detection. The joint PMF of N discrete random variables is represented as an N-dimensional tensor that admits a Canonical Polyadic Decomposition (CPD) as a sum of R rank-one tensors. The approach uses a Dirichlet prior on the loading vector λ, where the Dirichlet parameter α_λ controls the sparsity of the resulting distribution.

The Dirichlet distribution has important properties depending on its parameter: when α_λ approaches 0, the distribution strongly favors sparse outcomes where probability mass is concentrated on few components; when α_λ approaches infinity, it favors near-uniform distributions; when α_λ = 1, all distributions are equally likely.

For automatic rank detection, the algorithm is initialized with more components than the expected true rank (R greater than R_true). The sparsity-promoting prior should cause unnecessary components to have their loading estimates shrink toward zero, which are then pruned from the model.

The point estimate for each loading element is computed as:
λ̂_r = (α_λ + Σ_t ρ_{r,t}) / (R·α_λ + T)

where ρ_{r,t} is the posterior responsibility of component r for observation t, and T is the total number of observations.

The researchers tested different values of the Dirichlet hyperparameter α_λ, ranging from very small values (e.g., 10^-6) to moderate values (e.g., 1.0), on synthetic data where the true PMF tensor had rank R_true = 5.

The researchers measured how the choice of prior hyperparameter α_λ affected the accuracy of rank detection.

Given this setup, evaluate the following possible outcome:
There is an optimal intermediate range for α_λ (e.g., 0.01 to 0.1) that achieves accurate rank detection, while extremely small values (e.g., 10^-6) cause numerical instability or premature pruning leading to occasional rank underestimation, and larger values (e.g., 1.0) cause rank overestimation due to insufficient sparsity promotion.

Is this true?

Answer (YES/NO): NO